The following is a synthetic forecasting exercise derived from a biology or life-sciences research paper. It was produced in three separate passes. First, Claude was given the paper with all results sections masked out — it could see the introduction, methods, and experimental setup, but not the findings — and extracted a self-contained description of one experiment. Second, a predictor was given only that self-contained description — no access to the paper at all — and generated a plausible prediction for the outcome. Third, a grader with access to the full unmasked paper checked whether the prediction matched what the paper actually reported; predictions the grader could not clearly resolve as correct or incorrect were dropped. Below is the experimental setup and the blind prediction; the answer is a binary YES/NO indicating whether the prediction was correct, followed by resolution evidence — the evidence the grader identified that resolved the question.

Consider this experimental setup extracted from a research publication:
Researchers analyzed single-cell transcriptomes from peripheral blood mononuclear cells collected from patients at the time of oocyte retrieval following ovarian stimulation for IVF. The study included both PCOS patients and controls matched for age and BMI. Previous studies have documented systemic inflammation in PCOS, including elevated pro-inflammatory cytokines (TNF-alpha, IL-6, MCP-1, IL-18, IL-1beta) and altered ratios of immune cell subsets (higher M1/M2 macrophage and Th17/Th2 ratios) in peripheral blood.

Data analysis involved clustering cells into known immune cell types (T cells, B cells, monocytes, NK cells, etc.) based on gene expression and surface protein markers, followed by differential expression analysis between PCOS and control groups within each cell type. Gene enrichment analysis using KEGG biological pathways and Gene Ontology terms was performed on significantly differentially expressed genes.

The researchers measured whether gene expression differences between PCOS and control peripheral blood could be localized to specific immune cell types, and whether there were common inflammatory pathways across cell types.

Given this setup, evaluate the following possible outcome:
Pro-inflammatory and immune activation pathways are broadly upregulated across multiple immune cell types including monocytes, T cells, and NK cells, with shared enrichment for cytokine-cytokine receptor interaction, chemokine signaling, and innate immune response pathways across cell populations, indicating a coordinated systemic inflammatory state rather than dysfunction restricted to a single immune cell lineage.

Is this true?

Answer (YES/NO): NO